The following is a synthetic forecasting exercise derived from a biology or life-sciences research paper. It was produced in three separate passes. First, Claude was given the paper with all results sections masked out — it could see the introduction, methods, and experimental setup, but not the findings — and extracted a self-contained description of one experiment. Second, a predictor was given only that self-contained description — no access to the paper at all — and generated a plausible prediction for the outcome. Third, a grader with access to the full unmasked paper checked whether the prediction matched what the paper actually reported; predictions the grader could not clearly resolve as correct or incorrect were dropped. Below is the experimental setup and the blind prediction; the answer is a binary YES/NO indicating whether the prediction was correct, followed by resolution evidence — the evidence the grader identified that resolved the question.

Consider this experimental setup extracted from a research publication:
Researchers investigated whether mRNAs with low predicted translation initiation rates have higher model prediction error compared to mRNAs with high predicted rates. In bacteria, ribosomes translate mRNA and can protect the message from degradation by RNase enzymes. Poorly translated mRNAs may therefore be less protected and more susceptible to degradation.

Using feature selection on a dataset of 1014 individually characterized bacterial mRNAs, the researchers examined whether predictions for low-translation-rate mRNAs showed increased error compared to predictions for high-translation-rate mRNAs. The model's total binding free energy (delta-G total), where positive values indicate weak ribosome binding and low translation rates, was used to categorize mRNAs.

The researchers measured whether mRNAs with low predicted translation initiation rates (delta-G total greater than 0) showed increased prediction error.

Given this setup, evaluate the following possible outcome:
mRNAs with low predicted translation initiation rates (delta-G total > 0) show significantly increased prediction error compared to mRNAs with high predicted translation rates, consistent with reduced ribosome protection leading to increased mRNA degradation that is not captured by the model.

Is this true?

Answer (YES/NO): YES